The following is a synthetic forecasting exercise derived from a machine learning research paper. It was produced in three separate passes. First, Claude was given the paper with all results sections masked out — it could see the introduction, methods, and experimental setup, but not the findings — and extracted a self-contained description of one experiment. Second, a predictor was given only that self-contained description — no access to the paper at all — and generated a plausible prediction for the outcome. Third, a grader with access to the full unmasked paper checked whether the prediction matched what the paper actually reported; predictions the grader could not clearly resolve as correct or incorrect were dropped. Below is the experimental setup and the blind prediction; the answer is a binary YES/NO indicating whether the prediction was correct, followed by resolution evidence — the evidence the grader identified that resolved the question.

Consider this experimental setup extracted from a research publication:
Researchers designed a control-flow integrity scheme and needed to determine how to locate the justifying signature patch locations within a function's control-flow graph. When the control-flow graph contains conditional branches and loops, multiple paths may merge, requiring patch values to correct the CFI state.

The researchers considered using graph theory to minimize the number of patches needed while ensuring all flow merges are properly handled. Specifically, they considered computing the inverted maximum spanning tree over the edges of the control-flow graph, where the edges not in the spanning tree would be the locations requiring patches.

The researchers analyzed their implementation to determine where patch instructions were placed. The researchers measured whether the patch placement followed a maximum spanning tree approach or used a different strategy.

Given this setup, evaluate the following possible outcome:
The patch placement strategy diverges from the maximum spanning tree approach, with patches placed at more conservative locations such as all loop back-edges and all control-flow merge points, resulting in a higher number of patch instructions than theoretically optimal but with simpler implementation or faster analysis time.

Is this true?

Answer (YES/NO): NO